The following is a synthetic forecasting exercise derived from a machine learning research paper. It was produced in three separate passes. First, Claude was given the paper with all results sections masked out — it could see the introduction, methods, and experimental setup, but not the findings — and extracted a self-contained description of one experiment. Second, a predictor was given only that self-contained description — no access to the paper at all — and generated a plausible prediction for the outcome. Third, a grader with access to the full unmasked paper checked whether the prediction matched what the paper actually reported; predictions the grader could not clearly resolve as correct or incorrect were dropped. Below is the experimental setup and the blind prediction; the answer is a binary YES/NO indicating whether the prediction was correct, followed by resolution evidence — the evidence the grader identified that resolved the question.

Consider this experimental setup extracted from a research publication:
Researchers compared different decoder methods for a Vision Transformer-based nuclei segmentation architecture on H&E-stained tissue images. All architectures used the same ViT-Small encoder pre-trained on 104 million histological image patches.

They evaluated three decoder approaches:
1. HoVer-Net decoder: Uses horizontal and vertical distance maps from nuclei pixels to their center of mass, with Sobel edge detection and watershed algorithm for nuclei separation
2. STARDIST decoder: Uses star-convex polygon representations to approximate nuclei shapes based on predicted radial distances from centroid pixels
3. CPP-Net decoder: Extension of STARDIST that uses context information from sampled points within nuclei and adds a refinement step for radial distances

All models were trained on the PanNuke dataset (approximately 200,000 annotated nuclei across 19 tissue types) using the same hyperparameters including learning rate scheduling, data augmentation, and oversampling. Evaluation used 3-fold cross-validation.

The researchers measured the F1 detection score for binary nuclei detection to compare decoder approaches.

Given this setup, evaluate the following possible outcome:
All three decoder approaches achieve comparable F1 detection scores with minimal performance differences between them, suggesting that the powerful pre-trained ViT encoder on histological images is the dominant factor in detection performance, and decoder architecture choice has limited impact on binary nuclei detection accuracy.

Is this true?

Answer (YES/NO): NO